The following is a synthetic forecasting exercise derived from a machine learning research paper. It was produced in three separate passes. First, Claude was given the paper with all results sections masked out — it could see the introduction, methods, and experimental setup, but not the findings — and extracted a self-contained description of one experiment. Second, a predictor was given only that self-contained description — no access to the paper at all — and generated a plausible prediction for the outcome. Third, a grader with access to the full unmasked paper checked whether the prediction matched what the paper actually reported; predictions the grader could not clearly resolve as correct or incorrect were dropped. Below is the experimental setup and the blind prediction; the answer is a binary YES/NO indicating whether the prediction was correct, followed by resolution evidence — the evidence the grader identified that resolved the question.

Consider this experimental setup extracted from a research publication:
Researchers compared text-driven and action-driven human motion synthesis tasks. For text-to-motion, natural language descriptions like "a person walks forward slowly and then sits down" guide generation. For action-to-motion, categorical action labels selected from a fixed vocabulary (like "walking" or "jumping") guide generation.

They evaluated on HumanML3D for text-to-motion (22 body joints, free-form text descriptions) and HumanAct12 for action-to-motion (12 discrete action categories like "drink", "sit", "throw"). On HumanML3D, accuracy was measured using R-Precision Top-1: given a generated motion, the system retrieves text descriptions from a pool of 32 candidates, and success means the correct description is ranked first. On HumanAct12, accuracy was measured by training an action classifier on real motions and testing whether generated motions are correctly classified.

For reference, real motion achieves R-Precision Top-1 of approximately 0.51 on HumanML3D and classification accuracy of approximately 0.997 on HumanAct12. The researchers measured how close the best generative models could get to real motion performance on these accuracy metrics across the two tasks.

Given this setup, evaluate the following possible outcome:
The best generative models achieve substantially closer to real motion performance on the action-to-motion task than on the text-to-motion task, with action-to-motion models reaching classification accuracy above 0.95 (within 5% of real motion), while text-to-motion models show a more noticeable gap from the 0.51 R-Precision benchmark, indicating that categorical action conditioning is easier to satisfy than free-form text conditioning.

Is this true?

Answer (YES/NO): NO